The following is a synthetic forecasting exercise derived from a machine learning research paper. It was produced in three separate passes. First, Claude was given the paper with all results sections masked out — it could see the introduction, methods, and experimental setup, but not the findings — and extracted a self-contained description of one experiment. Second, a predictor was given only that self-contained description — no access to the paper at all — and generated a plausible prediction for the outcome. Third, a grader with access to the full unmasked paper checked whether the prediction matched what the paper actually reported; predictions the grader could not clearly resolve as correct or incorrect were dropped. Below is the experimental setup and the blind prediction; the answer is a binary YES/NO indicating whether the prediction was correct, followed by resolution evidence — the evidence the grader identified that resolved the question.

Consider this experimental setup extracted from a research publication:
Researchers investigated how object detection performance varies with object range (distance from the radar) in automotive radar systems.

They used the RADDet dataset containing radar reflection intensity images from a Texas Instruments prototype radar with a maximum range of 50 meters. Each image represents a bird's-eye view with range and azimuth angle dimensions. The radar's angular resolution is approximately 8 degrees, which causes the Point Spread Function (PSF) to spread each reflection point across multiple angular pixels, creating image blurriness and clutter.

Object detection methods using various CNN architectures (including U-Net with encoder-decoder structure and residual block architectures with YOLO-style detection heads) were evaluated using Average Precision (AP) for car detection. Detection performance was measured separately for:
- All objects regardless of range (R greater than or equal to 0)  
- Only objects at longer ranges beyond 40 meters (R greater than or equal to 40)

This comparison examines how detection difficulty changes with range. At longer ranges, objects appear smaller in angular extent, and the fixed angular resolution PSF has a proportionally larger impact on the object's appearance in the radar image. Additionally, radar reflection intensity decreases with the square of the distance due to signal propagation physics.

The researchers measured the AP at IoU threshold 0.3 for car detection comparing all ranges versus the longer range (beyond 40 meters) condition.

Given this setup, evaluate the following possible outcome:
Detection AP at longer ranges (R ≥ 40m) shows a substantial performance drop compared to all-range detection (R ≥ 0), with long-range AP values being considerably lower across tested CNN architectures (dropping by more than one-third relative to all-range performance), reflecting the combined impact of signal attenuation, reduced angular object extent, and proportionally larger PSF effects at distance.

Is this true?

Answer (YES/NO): YES